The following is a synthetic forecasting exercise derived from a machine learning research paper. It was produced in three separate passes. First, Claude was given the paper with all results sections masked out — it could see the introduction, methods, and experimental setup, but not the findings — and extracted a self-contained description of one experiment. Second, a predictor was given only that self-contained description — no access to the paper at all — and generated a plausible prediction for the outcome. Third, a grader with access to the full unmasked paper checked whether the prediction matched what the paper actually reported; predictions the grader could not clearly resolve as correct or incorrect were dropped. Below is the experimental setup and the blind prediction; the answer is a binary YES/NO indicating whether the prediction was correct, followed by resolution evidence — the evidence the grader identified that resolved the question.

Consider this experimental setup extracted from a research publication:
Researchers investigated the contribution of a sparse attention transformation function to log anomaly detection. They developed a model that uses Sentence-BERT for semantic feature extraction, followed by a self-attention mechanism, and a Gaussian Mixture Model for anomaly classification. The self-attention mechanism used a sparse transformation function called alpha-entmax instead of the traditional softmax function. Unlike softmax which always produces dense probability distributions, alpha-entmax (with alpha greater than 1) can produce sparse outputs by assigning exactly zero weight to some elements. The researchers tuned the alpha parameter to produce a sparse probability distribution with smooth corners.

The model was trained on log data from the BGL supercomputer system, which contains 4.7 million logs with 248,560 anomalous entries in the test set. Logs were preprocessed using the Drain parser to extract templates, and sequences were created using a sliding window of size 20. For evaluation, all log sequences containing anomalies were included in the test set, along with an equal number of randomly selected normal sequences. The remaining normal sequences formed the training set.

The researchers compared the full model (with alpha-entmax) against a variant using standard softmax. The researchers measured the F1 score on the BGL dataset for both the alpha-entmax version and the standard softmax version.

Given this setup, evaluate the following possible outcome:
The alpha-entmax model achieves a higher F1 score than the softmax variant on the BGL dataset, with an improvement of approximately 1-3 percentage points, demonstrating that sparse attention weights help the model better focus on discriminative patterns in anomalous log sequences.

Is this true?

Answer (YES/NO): YES